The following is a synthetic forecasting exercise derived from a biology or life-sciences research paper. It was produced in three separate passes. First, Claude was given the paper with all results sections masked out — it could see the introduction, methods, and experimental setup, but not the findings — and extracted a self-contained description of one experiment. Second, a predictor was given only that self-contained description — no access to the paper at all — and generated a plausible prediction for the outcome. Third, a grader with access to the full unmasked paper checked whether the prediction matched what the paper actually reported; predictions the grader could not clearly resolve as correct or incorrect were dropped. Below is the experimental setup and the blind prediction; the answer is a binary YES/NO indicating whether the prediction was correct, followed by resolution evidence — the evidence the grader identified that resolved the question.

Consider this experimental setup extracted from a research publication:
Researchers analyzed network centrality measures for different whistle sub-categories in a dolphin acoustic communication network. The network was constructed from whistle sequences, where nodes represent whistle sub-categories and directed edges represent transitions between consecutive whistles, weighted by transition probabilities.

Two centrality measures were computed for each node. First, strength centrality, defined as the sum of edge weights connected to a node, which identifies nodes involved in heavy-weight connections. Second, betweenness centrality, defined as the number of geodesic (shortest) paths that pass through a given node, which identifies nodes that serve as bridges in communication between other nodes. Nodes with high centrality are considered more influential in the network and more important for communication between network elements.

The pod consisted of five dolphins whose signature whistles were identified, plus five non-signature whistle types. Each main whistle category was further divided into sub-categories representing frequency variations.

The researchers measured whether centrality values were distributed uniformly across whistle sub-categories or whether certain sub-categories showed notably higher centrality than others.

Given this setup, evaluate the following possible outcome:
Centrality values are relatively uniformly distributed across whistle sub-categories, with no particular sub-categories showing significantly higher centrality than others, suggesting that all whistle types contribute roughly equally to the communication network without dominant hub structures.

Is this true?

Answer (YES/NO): NO